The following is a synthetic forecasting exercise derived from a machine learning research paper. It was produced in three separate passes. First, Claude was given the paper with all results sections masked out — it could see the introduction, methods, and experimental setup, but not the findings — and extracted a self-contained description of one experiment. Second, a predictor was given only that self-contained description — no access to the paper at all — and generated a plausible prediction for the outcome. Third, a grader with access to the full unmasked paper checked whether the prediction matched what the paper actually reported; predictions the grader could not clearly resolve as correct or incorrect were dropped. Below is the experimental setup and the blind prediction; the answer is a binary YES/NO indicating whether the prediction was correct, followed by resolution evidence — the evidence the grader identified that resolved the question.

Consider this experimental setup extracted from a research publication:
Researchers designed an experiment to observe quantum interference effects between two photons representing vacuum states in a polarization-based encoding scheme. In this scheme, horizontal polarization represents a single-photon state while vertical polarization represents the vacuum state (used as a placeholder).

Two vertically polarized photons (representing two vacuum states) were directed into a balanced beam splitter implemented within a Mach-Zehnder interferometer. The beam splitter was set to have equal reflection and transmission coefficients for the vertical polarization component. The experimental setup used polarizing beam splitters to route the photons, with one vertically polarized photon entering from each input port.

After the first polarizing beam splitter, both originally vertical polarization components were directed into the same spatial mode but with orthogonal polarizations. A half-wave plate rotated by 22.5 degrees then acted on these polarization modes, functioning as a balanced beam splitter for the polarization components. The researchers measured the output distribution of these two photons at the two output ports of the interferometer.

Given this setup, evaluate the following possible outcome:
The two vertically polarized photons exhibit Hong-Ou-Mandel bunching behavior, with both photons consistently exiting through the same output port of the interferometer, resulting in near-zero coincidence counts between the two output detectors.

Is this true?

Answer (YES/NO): YES